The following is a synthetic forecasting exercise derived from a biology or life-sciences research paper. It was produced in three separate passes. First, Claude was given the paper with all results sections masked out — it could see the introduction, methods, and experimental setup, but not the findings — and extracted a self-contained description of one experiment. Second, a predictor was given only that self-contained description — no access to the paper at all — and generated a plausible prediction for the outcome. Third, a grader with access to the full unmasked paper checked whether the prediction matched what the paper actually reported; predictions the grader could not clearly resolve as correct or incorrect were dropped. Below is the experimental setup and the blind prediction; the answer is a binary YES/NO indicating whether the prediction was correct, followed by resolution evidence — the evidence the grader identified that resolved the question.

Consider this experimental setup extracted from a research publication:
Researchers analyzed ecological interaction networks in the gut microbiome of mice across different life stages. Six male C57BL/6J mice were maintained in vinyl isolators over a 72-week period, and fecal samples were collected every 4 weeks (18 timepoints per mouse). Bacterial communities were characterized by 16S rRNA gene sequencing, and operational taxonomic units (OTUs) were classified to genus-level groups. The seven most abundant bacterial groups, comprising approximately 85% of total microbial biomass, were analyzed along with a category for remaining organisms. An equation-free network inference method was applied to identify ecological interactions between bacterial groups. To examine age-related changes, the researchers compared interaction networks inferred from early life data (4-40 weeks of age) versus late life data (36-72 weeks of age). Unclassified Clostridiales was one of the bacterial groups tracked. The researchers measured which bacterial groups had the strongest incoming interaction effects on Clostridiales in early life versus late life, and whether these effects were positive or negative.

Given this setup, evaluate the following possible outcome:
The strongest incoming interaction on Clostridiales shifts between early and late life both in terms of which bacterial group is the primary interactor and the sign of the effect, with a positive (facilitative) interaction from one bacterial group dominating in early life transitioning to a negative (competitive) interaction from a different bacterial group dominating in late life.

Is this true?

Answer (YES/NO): YES